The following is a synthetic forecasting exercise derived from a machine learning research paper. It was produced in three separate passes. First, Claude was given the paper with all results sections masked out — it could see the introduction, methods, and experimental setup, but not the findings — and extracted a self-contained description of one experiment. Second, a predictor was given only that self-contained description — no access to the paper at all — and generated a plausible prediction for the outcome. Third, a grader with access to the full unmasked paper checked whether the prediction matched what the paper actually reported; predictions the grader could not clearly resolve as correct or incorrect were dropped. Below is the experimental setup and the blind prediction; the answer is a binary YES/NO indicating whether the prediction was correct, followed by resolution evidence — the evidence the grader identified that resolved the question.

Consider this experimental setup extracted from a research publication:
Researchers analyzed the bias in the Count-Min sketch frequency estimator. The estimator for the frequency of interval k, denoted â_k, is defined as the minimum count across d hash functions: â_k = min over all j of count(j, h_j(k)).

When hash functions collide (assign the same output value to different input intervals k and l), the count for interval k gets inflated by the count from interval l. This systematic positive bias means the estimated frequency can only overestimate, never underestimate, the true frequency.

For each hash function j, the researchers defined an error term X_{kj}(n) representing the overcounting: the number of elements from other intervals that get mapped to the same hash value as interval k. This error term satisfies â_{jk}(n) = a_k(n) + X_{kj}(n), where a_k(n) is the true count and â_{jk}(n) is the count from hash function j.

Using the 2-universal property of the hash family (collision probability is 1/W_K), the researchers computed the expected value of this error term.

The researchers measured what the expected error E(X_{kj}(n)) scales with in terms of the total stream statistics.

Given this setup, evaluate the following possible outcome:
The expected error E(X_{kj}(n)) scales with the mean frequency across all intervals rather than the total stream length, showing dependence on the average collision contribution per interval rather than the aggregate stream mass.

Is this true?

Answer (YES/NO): NO